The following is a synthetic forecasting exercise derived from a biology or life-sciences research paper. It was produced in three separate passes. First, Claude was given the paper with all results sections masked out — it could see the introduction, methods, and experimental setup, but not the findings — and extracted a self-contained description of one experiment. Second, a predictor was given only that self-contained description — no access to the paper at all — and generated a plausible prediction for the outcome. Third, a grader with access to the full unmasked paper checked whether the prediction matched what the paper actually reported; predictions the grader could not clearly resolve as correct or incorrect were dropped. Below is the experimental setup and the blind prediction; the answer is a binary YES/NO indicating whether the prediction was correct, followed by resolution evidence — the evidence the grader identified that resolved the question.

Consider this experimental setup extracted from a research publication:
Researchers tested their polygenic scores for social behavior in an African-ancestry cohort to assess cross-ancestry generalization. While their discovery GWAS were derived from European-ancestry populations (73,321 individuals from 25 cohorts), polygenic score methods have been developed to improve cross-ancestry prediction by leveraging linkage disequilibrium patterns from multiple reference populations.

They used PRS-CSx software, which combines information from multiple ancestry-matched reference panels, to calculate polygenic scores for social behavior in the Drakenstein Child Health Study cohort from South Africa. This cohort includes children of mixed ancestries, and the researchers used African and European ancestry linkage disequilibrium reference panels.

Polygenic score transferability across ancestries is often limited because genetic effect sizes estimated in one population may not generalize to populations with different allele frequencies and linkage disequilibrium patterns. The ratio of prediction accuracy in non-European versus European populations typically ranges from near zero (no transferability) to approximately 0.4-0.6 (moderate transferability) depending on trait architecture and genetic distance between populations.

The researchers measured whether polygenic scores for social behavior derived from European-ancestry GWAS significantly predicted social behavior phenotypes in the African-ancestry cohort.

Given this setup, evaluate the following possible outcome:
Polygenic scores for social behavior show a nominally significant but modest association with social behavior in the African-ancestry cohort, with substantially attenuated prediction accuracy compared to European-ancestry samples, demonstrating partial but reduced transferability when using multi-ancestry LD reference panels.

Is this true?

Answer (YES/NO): NO